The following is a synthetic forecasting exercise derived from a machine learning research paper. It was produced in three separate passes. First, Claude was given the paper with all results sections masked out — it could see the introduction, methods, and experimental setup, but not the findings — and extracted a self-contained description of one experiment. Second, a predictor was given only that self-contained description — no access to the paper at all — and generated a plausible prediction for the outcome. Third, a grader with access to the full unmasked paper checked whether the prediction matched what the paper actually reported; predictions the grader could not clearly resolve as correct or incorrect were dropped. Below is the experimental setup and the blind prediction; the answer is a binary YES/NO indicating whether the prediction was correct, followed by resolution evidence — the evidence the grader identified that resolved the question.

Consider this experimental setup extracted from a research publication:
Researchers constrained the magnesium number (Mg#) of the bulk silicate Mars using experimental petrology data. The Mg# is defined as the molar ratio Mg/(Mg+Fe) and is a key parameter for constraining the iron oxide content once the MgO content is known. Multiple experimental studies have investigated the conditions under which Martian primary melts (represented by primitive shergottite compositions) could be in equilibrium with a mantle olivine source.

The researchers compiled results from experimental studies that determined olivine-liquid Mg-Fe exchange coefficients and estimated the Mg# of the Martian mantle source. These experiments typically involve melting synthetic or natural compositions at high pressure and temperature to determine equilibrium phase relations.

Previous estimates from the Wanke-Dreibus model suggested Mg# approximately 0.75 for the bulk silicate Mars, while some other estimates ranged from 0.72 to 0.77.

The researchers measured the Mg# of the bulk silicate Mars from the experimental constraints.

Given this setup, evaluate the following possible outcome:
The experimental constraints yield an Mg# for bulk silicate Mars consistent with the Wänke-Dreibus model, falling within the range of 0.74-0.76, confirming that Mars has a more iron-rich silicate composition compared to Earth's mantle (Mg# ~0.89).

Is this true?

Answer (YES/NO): NO